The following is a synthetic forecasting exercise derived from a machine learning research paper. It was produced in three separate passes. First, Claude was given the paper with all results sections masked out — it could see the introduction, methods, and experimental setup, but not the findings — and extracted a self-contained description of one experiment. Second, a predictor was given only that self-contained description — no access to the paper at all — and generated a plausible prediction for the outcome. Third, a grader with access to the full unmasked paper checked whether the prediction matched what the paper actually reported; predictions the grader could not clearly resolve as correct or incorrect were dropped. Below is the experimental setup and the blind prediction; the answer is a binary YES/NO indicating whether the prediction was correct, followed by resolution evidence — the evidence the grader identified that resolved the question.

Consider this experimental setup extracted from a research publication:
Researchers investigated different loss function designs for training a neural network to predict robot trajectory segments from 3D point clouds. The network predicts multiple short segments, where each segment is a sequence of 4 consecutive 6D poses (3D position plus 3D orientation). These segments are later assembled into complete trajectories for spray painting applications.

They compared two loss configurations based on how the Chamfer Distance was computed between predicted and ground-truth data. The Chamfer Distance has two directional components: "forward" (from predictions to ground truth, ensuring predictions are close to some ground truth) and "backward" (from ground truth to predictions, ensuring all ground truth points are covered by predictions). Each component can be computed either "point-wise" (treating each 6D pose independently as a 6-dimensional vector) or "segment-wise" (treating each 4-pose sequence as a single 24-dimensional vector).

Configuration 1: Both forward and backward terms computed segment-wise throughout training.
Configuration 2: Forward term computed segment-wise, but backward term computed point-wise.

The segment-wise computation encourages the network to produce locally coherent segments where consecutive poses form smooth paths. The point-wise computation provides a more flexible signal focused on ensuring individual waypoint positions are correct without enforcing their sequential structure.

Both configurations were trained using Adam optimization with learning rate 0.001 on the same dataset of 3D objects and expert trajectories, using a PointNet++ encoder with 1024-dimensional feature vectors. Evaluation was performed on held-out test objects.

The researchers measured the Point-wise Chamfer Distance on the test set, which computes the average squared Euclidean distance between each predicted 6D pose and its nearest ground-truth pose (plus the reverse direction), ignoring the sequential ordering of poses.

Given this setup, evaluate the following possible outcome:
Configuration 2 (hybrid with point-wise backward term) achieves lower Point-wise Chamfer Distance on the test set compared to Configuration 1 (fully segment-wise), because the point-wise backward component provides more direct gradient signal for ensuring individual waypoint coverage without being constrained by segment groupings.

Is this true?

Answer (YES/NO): NO